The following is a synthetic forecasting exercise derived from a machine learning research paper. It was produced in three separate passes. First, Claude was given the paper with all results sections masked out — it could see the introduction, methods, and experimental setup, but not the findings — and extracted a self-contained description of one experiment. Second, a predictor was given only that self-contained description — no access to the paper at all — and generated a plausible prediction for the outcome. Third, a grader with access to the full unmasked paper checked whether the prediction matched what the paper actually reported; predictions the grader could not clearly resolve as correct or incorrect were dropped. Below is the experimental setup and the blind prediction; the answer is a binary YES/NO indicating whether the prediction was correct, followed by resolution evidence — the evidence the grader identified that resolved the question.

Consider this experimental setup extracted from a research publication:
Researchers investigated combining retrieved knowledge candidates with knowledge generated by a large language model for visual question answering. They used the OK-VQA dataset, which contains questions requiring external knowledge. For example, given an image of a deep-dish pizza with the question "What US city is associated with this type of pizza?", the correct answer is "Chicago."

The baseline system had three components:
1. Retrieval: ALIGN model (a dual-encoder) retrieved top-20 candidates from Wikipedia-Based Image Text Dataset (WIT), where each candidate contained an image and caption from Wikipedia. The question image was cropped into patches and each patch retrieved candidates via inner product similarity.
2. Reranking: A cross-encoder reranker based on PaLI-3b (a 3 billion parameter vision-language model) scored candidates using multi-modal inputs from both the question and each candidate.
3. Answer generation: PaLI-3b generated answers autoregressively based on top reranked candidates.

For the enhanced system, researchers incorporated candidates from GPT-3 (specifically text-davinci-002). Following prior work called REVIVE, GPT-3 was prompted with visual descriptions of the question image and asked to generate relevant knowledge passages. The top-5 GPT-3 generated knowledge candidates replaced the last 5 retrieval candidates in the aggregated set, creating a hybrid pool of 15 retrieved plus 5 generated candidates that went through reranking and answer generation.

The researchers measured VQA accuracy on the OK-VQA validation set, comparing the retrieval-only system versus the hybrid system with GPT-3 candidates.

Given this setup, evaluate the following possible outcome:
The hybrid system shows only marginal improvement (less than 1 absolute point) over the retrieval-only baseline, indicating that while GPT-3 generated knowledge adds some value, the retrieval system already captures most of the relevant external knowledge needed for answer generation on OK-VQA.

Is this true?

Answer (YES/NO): NO